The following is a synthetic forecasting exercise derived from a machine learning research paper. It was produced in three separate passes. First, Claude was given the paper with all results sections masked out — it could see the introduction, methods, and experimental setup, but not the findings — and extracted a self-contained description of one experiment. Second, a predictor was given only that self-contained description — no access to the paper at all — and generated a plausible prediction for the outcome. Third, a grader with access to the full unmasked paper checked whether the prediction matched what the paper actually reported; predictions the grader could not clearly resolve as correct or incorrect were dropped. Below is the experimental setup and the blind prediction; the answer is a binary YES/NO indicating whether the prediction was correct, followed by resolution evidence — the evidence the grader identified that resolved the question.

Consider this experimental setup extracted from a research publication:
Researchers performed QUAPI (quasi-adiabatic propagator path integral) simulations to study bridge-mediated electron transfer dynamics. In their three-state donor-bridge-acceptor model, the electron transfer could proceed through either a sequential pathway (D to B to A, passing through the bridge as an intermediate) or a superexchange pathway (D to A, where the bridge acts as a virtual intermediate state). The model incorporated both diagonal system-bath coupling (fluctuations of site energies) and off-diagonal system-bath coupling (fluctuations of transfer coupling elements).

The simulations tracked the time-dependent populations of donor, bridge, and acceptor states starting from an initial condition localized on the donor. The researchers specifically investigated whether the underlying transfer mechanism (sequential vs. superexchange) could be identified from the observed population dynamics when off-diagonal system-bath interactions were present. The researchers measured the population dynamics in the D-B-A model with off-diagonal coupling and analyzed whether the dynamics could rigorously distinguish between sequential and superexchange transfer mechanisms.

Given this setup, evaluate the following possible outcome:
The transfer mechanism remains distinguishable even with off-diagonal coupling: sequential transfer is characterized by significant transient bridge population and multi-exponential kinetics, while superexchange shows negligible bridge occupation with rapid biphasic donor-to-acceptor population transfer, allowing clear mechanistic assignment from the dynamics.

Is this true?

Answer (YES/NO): NO